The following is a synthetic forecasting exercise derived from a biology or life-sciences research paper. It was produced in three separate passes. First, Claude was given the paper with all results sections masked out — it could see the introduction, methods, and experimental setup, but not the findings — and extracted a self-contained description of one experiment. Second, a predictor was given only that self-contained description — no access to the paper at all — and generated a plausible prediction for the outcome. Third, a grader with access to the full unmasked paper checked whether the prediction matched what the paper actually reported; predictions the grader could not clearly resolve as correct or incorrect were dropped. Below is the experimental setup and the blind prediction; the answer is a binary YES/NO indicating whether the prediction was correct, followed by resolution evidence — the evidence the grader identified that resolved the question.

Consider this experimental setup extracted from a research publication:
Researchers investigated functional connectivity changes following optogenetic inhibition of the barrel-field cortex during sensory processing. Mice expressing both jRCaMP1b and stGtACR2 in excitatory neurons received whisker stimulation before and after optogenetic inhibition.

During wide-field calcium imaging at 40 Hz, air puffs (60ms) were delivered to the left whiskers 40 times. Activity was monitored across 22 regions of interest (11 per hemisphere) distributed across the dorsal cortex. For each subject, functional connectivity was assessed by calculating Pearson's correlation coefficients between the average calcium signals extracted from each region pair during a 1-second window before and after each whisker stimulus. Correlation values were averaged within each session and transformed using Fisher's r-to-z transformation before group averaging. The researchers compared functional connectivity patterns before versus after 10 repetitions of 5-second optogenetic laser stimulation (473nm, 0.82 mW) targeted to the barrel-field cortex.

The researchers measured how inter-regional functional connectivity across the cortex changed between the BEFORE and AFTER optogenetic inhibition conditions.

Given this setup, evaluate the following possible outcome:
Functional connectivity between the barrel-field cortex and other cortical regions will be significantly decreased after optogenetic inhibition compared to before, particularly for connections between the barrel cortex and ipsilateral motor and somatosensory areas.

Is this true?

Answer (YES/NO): NO